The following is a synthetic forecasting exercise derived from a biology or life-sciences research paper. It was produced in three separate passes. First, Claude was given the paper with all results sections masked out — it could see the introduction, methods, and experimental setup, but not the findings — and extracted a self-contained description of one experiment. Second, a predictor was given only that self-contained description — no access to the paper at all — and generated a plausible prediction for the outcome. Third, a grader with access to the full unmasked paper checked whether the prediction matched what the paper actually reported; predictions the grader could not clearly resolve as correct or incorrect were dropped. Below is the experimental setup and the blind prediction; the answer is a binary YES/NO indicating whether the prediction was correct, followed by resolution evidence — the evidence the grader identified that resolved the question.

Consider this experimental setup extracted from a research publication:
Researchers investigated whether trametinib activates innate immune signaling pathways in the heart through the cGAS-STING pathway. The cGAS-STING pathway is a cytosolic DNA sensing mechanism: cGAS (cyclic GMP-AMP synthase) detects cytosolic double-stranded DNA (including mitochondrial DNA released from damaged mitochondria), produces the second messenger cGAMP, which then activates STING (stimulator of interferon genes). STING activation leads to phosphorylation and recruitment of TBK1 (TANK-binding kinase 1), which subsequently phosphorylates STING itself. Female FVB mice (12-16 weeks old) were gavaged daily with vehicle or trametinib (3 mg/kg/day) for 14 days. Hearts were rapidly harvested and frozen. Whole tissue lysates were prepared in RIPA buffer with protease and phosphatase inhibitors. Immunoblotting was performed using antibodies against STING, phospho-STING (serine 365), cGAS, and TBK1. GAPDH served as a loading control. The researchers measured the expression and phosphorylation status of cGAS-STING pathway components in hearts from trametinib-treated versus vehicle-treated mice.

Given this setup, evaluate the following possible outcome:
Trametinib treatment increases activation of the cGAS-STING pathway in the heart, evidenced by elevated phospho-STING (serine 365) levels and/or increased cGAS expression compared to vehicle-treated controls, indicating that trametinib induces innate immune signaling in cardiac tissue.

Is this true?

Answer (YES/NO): YES